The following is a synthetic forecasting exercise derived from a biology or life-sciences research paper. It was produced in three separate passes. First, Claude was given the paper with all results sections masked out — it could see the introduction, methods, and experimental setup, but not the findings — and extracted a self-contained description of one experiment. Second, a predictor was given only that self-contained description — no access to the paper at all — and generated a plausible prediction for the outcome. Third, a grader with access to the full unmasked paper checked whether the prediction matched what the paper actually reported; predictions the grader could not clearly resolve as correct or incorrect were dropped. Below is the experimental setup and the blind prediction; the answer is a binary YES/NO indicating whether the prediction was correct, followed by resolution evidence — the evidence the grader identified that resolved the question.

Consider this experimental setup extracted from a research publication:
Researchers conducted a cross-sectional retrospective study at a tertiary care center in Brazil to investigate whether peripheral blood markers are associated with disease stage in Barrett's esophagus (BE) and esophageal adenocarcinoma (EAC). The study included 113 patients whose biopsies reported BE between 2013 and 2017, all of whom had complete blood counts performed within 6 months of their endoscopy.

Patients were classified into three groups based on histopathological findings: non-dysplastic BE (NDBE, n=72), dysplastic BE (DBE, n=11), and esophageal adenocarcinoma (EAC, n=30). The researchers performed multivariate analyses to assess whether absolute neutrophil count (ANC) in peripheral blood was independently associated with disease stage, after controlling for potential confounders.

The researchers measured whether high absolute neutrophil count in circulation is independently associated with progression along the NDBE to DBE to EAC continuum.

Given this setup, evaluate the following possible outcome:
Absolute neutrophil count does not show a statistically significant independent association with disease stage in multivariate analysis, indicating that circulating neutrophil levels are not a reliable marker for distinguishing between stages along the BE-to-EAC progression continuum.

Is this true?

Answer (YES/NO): NO